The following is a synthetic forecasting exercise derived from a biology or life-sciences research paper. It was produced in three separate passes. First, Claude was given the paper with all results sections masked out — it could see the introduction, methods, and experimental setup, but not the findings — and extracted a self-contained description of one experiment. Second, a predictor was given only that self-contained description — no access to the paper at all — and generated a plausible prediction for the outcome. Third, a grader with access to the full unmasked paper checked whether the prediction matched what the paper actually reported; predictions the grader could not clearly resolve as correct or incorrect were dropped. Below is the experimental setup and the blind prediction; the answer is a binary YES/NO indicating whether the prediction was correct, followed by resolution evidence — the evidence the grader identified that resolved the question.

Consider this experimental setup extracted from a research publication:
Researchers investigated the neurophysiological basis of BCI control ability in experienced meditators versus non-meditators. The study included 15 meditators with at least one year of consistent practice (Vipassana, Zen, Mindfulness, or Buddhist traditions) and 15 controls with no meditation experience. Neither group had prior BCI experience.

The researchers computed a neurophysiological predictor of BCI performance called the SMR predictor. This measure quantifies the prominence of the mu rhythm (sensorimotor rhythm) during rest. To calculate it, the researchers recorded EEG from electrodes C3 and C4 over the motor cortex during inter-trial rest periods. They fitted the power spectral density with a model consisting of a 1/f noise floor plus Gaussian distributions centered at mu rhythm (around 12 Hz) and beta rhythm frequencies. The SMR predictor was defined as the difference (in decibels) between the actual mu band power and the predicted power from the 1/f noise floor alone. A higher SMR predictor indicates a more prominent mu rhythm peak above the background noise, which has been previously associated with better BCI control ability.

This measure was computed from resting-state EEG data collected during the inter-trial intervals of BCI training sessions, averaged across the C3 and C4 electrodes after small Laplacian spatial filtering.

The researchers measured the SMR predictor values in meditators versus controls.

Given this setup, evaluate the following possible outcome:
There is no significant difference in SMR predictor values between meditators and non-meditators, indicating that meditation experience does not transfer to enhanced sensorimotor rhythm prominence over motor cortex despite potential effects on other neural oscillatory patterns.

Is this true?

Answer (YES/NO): NO